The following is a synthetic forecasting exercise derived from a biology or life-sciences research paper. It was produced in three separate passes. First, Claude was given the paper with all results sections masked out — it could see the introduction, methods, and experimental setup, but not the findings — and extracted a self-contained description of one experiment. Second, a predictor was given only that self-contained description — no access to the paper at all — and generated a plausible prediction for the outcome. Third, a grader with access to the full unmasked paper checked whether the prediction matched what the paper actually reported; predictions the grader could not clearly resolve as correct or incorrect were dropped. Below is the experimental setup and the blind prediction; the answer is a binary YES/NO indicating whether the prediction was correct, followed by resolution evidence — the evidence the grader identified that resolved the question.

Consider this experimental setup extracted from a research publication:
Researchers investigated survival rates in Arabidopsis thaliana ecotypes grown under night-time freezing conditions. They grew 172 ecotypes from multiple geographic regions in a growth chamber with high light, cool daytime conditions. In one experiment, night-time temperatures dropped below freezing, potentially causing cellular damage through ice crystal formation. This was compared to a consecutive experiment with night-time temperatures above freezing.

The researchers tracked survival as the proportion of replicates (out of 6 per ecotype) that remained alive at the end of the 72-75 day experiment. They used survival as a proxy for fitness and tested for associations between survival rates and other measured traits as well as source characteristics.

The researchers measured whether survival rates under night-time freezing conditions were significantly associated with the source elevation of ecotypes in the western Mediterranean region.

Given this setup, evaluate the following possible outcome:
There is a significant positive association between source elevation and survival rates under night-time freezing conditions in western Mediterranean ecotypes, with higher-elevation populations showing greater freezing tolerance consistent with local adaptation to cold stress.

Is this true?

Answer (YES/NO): NO